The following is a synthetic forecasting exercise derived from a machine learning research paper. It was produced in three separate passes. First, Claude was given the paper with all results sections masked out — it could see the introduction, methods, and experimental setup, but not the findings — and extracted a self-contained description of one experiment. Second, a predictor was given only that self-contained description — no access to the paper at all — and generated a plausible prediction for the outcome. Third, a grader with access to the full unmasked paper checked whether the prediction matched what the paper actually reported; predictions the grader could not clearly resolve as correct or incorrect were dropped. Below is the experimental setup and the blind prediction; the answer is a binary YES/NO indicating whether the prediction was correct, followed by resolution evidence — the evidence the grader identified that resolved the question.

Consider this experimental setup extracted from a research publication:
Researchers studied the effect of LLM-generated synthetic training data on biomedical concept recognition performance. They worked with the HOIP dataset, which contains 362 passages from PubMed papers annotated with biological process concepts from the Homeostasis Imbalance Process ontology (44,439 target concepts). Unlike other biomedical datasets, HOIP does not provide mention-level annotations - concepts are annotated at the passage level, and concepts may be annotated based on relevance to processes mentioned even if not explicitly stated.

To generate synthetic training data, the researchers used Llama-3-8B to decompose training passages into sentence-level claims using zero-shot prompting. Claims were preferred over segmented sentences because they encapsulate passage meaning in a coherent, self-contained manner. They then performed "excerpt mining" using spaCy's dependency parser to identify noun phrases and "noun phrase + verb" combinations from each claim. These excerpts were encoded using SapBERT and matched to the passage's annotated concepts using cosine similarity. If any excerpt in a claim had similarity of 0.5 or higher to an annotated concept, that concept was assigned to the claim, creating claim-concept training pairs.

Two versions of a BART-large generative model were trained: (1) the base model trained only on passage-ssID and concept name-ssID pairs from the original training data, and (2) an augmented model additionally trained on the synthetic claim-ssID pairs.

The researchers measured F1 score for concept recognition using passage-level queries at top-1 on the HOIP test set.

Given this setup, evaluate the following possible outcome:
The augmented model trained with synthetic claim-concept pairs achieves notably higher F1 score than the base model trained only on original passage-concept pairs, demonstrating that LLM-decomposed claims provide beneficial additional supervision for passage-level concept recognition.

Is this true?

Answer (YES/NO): YES